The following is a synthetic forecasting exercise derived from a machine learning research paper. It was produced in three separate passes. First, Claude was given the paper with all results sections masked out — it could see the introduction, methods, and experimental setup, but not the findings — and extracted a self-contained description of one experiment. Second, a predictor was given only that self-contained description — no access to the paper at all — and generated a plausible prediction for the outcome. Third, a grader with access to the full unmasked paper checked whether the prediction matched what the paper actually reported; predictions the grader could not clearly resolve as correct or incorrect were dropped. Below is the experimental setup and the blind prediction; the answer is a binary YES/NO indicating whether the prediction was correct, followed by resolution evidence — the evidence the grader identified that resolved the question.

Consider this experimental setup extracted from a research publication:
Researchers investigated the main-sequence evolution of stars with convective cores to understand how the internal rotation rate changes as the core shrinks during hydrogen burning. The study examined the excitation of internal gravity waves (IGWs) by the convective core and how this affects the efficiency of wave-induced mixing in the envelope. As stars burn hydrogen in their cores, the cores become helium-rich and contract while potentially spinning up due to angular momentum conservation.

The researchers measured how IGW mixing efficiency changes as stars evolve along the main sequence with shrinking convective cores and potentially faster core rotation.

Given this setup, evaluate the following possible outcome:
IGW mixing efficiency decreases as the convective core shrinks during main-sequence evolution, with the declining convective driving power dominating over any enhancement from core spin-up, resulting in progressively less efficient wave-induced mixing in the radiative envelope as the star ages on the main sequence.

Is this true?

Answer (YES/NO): YES